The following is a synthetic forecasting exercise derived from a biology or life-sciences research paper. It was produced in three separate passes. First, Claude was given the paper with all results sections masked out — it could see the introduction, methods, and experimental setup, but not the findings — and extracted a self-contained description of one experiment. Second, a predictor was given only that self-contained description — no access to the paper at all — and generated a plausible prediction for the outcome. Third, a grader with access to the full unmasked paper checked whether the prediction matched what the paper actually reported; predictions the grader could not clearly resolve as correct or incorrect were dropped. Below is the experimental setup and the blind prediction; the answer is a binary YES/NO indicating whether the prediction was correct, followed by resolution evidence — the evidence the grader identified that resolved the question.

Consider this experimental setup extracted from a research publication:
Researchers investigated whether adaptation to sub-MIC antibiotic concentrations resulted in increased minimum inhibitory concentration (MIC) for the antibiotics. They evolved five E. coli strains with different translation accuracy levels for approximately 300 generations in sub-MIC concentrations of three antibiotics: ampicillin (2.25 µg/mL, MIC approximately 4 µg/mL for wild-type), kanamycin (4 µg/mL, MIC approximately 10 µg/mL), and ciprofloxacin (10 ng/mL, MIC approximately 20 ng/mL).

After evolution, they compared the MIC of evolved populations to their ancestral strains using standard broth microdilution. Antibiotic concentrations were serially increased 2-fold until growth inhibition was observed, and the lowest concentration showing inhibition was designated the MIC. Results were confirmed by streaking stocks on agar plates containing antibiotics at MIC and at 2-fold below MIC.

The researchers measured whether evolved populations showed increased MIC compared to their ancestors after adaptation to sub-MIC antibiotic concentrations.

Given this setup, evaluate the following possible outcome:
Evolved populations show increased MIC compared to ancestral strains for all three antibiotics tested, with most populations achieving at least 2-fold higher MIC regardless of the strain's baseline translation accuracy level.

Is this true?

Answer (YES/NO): YES